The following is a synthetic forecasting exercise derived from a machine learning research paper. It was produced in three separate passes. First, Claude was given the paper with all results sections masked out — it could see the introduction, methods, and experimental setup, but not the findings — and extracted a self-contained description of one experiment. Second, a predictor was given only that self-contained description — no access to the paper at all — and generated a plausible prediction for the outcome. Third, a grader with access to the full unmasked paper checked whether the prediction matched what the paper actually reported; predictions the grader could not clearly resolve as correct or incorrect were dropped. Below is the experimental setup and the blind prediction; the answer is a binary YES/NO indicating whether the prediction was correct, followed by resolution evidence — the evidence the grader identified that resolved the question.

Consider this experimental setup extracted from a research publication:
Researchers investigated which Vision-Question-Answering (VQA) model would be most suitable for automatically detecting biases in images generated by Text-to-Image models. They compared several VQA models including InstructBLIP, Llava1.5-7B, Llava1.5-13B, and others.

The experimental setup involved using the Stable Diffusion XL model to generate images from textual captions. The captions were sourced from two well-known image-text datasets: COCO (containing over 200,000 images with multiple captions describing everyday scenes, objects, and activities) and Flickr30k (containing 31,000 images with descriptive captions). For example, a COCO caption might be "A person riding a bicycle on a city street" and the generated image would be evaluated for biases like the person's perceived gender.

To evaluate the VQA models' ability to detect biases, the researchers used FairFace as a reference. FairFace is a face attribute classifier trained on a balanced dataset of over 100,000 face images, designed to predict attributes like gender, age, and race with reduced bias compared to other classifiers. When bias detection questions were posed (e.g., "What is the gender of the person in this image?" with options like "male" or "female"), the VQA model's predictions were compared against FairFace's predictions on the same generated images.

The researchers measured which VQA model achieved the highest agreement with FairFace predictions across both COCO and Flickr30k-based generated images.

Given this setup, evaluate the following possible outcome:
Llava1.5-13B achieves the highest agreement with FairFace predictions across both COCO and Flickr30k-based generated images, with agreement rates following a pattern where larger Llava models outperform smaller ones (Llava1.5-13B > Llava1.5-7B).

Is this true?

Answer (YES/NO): YES